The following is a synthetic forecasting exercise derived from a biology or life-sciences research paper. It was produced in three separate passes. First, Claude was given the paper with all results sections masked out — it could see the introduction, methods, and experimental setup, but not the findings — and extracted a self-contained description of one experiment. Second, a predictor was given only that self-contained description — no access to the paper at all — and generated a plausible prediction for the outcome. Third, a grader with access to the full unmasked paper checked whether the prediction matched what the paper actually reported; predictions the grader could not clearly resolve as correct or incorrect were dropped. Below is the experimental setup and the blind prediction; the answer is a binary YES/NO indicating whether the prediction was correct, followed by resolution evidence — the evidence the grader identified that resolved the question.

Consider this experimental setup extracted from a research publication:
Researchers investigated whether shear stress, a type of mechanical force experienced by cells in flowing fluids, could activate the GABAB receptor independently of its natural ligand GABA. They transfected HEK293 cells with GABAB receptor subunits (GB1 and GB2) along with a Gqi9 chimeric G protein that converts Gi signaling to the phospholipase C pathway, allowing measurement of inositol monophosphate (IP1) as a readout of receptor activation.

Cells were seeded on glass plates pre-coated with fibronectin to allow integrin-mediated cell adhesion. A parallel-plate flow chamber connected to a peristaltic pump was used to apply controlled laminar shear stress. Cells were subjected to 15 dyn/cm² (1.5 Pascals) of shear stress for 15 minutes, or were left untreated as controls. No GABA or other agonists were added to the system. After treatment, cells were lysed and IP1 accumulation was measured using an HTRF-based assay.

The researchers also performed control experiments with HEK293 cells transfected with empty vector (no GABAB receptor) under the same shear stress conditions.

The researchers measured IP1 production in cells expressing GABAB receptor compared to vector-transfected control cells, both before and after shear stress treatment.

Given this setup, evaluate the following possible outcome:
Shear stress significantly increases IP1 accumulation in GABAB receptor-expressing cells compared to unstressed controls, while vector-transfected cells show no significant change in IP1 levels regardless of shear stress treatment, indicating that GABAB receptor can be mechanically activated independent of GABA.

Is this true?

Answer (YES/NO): YES